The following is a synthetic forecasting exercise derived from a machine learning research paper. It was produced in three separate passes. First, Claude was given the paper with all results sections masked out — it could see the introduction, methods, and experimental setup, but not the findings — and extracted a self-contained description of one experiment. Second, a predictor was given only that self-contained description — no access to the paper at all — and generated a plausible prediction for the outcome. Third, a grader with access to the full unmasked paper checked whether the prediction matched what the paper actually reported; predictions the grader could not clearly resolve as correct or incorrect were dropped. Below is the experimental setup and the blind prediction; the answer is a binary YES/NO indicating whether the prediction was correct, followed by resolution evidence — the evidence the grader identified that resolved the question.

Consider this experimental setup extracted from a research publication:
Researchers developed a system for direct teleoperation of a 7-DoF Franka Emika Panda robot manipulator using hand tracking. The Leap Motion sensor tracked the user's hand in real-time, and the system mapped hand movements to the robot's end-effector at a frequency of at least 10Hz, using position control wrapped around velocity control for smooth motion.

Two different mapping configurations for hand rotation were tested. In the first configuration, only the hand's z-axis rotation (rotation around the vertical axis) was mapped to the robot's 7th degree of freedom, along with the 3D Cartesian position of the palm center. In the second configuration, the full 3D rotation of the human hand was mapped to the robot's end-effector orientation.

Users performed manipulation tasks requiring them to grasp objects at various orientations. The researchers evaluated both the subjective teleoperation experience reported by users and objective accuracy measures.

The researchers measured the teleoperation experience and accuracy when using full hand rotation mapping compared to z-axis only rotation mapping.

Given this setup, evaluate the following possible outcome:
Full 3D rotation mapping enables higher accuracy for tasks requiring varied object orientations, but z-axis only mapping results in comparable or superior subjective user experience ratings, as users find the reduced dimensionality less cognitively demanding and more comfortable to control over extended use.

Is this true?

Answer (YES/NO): NO